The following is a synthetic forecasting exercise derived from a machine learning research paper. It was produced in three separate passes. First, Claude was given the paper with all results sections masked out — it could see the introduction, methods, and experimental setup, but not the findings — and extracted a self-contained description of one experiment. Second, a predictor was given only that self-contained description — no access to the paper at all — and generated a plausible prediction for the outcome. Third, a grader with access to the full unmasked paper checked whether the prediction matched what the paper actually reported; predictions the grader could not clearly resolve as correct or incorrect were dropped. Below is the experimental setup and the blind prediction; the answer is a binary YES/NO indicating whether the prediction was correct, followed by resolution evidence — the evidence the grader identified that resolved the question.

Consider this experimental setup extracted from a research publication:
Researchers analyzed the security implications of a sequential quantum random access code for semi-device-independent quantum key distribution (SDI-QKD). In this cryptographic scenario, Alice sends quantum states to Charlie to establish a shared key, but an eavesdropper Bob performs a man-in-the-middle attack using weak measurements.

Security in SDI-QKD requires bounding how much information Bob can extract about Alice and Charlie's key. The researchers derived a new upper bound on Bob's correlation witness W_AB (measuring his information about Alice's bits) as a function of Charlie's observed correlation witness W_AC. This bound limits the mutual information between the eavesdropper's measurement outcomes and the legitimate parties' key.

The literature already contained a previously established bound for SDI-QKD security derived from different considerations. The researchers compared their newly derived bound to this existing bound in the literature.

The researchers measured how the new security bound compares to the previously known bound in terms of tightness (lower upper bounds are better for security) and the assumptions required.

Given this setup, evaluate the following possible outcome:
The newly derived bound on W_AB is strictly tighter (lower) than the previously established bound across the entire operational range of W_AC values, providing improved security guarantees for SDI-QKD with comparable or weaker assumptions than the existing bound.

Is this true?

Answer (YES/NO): NO